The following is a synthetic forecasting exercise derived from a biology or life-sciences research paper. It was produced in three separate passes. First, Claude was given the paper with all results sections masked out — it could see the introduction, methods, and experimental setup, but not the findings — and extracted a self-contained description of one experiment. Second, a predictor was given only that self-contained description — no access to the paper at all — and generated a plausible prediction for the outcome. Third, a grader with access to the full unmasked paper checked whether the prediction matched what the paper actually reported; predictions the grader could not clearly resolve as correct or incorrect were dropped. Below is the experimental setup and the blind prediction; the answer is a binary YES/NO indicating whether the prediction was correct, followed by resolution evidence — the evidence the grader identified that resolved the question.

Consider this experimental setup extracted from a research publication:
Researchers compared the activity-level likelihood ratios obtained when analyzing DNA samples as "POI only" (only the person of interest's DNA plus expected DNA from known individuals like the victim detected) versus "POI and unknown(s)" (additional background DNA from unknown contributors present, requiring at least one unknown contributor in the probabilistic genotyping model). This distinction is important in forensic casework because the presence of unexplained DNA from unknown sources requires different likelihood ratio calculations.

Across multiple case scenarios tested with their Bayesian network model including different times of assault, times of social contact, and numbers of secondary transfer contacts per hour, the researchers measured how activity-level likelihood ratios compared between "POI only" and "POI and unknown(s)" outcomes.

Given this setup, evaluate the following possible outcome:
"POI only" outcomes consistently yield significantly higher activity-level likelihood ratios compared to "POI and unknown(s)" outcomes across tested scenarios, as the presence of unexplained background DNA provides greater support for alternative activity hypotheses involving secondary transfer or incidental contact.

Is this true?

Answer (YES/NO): YES